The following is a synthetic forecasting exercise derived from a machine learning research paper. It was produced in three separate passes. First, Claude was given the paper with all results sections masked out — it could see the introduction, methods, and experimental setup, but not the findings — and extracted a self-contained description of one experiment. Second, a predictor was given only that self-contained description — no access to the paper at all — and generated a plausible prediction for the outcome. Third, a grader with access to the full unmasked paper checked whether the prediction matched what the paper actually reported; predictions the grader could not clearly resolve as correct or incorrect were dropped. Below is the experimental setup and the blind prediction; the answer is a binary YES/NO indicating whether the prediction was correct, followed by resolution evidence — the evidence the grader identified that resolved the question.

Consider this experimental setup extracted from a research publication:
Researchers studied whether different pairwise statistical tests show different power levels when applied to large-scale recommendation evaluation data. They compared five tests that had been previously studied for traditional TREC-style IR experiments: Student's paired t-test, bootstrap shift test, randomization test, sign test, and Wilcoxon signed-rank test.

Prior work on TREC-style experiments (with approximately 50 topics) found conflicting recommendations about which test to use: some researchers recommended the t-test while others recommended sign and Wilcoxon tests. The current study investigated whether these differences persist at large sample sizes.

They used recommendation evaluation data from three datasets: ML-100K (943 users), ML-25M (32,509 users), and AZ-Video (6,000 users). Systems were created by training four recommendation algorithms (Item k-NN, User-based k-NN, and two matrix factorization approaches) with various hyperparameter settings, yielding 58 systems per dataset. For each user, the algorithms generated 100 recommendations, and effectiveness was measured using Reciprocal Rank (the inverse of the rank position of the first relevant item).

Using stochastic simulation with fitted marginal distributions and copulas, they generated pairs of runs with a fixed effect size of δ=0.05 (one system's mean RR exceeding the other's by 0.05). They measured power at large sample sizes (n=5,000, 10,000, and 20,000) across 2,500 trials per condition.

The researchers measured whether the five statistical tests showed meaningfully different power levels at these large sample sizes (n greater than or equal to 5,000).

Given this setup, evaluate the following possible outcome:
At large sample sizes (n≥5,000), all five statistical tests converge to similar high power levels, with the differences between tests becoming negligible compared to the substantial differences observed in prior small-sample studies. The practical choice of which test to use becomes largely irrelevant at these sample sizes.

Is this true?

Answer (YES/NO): NO